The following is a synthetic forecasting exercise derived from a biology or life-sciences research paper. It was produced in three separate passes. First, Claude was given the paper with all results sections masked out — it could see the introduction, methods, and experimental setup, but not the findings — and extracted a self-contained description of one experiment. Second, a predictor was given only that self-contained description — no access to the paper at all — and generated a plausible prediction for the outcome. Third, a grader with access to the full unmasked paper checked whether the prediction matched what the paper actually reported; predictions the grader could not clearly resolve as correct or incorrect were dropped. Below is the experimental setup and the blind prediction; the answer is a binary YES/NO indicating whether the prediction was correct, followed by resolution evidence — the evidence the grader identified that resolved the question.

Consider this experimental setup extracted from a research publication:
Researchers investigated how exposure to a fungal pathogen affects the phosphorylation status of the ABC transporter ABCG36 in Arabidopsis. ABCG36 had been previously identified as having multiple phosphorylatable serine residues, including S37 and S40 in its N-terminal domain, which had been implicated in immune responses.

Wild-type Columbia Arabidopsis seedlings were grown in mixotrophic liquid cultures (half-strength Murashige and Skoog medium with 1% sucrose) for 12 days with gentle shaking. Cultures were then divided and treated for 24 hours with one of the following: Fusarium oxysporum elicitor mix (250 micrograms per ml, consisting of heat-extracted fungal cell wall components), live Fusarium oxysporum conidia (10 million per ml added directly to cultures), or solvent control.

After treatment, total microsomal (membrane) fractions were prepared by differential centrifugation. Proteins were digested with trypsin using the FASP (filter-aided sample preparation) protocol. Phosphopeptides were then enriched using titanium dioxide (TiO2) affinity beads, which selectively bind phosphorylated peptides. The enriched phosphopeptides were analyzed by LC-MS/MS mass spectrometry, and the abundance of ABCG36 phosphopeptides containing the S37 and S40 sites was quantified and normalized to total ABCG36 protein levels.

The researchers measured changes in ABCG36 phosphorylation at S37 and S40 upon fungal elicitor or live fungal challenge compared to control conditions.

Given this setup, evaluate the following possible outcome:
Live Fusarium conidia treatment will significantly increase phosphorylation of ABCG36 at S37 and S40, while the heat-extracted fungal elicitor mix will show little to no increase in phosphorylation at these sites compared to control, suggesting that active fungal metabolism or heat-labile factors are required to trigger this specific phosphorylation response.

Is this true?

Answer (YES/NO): NO